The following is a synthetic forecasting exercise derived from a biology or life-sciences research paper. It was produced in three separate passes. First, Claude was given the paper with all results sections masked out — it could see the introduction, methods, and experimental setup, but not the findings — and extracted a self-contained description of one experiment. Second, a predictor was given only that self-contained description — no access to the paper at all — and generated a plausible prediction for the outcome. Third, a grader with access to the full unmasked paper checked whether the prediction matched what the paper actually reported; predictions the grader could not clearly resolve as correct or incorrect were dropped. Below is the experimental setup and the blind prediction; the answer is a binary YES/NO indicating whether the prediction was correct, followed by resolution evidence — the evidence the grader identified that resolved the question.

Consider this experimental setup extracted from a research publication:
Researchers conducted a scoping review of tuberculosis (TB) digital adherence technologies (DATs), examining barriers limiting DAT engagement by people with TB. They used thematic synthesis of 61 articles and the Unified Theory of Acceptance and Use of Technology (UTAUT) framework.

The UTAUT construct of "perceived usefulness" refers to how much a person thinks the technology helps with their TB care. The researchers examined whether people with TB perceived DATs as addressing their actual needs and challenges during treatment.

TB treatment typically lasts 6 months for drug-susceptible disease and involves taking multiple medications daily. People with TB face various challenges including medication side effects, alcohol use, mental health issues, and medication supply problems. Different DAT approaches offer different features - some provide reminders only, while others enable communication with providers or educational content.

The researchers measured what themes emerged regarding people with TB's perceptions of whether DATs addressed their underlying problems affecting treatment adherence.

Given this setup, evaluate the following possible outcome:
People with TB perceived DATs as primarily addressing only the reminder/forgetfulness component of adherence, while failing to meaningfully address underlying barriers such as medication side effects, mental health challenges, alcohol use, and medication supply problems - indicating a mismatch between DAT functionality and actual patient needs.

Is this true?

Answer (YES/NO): NO